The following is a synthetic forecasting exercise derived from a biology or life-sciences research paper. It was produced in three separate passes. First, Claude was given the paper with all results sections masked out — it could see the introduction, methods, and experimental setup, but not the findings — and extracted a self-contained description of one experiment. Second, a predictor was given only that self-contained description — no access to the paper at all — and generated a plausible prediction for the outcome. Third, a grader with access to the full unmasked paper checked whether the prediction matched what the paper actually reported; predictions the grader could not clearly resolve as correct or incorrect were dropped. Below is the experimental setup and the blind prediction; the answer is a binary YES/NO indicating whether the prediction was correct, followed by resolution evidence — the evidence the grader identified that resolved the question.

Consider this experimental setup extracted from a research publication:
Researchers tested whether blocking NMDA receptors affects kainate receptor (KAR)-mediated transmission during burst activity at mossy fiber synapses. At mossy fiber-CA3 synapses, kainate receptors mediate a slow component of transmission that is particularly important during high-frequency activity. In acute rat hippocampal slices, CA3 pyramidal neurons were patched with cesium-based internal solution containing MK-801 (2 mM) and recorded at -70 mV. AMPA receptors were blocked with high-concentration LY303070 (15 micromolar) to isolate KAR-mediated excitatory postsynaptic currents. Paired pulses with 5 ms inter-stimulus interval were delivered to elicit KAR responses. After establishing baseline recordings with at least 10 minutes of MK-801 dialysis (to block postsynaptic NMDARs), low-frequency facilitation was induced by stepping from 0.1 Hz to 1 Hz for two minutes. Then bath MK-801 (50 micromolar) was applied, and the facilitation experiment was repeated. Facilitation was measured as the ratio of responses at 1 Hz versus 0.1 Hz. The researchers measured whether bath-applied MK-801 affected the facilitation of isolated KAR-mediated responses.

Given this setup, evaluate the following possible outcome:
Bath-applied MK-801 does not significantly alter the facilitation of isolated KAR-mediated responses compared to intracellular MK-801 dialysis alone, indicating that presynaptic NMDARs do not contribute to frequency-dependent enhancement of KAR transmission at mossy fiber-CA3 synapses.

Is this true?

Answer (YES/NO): NO